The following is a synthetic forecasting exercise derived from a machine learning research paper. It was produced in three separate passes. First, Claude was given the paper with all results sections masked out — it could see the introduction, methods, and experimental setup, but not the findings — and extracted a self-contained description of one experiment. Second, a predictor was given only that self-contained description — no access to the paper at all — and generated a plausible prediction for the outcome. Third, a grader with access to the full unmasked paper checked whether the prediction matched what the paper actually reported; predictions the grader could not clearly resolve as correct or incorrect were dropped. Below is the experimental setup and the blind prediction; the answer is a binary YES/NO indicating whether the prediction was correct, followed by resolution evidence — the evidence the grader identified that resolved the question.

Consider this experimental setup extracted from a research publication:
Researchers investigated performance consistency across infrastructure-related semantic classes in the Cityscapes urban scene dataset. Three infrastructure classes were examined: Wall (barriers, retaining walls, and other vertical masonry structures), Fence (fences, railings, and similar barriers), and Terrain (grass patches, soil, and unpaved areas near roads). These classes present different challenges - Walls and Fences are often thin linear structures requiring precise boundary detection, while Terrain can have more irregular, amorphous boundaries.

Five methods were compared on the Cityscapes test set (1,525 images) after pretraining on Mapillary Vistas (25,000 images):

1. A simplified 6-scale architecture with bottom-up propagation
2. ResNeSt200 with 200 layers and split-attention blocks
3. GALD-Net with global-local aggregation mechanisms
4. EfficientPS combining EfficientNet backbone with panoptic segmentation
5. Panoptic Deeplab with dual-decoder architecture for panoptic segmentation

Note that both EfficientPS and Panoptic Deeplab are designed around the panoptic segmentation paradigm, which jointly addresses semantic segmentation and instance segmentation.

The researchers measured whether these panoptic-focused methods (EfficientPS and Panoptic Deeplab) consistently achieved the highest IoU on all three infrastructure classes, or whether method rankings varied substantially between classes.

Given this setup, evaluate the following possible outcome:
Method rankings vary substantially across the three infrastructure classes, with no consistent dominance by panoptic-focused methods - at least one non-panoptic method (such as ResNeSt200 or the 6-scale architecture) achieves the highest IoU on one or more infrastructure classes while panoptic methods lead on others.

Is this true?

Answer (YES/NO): NO